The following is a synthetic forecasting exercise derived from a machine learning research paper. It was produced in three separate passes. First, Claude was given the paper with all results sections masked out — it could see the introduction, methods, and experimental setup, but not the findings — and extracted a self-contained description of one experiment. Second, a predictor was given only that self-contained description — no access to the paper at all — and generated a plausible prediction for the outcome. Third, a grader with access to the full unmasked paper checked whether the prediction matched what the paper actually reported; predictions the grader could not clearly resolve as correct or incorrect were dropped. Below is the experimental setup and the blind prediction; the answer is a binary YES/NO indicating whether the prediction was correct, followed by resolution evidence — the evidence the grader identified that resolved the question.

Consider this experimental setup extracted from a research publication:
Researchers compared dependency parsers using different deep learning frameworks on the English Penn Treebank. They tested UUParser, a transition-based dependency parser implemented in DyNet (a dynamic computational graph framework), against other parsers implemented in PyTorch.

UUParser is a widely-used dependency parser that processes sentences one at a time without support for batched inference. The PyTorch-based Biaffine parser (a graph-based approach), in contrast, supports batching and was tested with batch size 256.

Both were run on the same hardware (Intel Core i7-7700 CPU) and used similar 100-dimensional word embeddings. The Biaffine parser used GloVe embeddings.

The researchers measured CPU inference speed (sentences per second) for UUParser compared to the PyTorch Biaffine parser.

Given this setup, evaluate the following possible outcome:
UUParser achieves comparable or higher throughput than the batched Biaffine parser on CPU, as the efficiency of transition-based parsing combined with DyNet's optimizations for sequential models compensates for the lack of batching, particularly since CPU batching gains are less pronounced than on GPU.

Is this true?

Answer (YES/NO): NO